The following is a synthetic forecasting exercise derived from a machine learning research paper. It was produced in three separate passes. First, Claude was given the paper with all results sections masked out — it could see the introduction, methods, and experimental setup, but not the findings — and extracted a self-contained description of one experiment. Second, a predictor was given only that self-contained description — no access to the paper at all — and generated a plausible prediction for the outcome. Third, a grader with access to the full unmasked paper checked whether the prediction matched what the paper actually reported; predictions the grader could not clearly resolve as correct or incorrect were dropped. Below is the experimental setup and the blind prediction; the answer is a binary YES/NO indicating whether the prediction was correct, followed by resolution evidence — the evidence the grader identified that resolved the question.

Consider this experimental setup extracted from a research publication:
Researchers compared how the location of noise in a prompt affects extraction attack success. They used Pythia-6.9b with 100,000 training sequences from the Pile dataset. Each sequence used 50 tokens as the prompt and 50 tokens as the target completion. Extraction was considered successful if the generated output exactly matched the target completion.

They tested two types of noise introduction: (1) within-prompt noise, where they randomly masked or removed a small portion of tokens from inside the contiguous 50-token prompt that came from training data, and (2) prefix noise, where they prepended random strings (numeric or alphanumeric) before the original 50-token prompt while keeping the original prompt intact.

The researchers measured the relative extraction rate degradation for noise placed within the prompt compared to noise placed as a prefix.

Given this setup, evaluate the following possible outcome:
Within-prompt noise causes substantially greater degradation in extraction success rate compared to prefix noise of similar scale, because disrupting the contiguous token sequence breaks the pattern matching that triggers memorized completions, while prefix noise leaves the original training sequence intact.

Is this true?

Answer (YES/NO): YES